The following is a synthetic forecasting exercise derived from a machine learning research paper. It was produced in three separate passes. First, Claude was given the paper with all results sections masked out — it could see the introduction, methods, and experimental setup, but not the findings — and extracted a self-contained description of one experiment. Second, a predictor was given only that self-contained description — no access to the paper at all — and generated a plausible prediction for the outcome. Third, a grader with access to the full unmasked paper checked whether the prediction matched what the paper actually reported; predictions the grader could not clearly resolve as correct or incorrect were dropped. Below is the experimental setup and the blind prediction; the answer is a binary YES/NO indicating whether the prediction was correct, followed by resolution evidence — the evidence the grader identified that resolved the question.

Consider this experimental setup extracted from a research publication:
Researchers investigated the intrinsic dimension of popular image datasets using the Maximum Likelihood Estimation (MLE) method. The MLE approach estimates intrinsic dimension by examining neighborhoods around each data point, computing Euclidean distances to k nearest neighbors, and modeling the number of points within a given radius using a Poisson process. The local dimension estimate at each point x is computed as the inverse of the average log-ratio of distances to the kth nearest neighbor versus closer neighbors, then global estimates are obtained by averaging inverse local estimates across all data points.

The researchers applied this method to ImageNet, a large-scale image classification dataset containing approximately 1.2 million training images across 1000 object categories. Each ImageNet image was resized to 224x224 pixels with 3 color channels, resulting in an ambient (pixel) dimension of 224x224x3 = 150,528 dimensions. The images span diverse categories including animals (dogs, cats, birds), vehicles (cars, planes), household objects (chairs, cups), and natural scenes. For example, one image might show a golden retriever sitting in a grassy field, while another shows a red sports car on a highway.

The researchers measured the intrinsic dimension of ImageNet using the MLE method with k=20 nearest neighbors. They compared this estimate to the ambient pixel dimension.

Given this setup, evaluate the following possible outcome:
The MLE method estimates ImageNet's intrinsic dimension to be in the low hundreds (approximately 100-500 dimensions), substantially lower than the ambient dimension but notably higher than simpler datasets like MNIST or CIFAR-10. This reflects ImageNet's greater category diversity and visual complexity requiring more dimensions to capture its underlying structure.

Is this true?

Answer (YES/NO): NO